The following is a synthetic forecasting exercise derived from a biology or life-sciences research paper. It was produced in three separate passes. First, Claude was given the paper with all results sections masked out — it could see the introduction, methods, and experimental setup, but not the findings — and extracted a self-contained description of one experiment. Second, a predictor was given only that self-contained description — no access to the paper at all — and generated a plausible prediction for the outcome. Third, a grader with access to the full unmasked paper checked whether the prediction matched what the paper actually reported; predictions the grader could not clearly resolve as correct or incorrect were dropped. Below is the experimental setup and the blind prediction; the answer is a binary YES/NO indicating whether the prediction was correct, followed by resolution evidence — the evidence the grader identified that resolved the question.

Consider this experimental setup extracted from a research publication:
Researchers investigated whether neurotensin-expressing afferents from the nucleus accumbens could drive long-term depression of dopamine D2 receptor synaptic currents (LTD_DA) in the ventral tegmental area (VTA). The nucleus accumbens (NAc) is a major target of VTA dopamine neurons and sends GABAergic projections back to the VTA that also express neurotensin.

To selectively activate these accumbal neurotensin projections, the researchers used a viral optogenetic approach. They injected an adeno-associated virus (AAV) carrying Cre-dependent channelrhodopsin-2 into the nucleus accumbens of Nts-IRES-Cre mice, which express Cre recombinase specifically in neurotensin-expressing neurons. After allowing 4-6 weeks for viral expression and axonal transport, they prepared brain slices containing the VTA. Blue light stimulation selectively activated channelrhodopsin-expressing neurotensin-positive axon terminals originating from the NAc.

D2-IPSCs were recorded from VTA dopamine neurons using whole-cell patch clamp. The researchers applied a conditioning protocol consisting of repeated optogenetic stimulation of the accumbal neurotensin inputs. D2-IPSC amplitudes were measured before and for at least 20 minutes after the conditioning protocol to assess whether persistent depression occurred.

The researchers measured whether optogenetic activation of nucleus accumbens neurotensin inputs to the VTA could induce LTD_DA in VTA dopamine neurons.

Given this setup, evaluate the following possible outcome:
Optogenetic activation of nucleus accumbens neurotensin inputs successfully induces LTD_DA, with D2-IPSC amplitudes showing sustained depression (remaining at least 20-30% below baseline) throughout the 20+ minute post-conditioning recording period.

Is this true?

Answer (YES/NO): NO